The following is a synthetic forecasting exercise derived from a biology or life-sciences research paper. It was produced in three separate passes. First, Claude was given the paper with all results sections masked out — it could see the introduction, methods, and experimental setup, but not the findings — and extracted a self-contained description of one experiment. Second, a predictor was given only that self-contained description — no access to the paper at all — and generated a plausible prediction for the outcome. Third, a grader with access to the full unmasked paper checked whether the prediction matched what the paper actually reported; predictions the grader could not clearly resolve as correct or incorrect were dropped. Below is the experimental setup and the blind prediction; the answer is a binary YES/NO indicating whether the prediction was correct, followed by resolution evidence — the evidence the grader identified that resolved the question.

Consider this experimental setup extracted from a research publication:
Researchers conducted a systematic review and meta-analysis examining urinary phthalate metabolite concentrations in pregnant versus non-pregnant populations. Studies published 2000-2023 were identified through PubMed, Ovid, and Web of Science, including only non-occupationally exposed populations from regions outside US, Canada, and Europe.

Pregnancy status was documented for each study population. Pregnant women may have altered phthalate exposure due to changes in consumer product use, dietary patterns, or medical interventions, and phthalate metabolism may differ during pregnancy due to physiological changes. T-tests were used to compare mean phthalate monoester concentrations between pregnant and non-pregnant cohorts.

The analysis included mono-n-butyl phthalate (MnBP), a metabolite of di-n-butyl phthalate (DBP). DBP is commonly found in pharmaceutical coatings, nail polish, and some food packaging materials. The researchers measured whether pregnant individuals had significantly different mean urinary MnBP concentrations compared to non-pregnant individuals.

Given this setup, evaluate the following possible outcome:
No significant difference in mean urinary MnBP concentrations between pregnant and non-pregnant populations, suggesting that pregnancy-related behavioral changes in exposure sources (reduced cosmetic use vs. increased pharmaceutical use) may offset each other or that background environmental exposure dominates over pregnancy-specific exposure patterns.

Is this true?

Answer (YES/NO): YES